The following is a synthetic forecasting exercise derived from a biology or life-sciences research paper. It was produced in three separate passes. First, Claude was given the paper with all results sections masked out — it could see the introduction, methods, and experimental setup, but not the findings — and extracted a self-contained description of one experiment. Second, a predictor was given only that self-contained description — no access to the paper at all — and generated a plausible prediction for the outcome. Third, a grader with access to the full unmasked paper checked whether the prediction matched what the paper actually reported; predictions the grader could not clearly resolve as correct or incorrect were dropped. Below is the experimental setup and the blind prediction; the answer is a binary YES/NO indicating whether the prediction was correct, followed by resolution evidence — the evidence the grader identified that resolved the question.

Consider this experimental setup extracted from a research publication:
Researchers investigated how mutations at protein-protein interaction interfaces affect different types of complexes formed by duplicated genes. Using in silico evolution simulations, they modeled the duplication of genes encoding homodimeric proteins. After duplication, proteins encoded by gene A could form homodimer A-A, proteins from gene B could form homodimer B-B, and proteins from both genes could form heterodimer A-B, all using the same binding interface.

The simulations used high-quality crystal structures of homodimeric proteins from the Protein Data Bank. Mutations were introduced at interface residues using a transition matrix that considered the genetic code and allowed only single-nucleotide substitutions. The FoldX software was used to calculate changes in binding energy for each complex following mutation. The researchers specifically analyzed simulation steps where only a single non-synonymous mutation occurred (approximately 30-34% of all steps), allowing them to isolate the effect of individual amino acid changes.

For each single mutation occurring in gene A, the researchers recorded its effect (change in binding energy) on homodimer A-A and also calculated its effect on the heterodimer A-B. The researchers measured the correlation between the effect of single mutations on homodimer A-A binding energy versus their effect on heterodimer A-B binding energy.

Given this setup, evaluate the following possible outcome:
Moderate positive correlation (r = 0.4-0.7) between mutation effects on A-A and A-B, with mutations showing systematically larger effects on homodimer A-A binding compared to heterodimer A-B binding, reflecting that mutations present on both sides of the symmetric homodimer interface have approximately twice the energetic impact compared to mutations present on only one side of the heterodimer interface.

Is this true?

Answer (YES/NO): NO